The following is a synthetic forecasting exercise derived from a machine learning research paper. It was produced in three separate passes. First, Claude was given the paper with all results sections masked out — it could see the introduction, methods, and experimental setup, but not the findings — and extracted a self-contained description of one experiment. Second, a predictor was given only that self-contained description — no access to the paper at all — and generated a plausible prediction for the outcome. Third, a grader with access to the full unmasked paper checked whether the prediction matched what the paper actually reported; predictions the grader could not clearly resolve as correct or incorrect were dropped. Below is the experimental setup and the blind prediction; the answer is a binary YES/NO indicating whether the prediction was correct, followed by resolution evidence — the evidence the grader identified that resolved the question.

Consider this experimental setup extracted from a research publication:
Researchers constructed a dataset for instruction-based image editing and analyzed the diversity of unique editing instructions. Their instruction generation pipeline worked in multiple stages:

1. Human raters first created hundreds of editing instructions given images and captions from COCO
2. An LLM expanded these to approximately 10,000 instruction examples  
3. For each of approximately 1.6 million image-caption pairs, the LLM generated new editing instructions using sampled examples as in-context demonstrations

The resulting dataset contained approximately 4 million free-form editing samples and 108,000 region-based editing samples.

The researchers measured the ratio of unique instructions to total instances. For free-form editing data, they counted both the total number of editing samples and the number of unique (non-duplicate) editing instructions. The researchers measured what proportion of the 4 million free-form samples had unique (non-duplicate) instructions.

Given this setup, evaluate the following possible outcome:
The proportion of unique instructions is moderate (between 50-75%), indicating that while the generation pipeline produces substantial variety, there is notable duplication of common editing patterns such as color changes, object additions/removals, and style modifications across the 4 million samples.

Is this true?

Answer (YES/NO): NO